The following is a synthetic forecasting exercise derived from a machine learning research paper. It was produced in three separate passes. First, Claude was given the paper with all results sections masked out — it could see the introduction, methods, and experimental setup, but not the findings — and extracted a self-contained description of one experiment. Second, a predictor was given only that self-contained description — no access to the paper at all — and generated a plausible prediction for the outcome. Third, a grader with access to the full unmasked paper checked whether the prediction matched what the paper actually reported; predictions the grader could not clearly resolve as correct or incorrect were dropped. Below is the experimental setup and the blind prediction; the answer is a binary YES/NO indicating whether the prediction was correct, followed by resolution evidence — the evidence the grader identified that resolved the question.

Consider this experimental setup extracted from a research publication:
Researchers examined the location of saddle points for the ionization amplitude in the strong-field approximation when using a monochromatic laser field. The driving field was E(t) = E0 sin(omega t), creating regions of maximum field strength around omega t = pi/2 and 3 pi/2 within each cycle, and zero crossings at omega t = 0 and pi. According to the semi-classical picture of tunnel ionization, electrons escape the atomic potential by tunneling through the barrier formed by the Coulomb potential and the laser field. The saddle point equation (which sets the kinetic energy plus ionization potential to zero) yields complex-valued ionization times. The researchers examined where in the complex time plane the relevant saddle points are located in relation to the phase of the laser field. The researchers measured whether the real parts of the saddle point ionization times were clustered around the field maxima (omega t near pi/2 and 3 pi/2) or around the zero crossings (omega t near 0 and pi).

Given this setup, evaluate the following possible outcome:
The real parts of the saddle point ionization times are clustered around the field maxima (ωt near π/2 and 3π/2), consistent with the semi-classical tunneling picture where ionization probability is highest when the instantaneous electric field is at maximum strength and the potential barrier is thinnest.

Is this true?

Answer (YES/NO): YES